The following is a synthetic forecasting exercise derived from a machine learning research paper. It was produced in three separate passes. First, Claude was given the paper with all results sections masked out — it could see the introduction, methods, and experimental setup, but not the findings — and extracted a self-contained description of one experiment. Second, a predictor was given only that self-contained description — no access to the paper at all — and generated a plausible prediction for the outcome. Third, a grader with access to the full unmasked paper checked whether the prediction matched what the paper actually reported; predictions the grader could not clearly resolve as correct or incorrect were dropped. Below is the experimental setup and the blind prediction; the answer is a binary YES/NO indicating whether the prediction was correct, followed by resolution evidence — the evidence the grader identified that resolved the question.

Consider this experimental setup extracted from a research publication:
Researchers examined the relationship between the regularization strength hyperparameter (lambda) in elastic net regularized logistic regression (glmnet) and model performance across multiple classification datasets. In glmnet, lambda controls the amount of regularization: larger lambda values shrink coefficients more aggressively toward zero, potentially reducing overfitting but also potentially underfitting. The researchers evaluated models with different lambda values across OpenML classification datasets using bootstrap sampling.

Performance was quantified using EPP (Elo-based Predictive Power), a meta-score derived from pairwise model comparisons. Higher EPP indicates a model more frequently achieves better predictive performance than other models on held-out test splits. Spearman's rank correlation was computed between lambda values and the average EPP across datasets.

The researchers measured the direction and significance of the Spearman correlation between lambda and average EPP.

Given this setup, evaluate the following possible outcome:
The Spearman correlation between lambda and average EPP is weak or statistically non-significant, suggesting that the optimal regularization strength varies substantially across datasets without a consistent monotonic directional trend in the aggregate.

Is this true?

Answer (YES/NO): NO